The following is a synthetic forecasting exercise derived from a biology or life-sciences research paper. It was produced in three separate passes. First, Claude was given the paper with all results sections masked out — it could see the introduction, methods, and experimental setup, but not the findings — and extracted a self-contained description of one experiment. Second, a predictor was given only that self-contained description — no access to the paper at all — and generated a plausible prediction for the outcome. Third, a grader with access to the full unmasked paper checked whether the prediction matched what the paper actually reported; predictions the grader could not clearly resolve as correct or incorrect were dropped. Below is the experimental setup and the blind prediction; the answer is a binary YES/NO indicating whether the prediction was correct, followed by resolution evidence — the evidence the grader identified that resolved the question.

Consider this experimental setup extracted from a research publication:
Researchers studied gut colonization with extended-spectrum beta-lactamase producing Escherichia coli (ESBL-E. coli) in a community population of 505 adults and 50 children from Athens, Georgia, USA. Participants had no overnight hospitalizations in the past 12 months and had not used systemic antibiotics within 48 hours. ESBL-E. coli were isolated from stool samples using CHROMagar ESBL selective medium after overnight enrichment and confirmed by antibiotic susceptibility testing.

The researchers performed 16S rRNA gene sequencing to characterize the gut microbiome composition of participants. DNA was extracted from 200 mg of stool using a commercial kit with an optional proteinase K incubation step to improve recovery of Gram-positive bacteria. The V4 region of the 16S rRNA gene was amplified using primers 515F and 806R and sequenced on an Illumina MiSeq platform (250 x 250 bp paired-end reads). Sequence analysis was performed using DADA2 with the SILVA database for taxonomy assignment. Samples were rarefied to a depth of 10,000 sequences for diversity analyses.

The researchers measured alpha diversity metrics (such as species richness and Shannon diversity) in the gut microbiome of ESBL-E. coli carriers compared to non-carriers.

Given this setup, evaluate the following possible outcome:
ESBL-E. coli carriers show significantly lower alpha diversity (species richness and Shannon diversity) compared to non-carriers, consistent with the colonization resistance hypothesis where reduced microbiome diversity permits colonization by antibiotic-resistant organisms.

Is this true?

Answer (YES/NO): NO